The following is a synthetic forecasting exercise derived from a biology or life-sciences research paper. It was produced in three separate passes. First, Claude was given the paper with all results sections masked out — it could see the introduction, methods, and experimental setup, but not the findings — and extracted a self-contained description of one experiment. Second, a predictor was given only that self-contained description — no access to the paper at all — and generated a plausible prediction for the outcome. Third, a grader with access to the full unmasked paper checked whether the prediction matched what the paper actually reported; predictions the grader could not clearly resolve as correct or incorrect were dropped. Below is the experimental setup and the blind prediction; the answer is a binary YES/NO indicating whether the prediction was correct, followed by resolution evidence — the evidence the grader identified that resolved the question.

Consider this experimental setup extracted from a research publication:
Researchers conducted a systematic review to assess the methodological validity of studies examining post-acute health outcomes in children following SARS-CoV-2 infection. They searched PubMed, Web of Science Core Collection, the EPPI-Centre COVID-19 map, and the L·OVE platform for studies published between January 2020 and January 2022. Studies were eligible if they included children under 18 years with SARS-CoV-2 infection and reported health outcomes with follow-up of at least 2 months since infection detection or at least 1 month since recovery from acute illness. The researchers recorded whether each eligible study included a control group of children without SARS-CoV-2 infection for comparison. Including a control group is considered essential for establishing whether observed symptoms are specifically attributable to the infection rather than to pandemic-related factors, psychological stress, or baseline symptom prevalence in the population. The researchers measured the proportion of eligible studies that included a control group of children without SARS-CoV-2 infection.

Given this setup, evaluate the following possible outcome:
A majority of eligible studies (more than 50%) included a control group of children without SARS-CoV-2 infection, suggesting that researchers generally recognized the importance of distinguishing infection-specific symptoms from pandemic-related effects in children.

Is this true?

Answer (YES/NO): NO